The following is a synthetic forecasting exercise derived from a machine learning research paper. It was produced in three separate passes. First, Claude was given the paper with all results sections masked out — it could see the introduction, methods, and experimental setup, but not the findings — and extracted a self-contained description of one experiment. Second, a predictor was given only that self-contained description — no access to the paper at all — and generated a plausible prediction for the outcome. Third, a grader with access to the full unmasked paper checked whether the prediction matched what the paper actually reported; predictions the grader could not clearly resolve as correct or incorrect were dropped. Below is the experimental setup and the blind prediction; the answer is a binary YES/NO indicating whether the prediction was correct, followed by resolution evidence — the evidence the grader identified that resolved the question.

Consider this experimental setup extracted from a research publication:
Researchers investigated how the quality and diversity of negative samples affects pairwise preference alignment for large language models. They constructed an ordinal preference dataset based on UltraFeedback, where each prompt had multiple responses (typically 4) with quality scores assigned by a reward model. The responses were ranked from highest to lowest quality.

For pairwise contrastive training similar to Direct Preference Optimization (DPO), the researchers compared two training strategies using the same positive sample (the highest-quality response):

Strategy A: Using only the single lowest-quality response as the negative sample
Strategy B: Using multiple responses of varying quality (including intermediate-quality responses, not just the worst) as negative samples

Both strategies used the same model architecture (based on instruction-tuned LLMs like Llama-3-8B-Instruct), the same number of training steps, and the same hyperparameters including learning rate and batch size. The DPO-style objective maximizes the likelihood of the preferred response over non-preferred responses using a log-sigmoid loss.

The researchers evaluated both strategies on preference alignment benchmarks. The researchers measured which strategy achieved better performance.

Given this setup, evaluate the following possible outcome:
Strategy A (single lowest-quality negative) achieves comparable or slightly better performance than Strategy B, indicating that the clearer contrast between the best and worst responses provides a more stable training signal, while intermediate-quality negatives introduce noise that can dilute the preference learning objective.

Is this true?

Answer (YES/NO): NO